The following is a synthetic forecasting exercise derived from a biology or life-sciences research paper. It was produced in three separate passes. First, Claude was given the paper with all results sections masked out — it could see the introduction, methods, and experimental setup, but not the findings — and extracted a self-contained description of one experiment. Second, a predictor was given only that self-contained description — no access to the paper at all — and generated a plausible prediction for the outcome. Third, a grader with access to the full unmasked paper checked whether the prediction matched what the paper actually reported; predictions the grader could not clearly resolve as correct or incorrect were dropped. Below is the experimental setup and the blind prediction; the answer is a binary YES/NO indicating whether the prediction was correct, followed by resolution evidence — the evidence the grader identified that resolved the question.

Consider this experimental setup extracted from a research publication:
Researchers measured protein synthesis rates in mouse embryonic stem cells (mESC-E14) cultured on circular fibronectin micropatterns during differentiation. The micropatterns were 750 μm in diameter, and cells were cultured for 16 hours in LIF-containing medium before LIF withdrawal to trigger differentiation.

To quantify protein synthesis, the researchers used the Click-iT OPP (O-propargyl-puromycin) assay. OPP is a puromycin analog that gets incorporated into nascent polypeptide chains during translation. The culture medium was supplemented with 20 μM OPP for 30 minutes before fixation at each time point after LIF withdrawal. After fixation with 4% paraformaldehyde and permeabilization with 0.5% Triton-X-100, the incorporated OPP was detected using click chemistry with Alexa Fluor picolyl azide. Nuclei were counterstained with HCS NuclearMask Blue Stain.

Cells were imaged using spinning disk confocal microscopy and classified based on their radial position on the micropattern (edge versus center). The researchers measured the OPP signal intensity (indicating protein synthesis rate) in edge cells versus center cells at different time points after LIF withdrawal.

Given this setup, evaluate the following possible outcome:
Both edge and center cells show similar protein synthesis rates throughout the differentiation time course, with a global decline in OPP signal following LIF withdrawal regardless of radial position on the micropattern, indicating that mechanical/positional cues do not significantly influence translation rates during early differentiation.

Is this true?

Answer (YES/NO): NO